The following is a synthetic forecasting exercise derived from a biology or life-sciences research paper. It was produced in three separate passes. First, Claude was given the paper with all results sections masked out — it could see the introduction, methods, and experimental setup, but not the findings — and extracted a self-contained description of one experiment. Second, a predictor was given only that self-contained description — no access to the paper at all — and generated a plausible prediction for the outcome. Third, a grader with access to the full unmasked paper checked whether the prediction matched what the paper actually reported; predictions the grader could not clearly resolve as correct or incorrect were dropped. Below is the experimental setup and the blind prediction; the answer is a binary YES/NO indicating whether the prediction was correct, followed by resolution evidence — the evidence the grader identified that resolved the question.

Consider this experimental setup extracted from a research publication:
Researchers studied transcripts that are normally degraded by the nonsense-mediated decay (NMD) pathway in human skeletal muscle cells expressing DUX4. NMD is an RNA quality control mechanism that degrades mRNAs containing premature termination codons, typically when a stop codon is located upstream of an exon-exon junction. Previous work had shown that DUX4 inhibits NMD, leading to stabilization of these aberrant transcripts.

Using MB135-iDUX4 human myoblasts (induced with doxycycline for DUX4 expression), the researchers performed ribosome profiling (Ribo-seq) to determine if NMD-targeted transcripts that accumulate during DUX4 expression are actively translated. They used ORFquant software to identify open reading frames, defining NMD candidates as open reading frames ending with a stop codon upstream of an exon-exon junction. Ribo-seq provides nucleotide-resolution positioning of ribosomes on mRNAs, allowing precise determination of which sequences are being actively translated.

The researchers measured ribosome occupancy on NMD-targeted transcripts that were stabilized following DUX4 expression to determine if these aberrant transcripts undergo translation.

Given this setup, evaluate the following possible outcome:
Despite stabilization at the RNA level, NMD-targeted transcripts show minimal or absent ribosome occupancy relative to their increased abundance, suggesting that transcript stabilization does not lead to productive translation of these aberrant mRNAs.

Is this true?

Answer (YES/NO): NO